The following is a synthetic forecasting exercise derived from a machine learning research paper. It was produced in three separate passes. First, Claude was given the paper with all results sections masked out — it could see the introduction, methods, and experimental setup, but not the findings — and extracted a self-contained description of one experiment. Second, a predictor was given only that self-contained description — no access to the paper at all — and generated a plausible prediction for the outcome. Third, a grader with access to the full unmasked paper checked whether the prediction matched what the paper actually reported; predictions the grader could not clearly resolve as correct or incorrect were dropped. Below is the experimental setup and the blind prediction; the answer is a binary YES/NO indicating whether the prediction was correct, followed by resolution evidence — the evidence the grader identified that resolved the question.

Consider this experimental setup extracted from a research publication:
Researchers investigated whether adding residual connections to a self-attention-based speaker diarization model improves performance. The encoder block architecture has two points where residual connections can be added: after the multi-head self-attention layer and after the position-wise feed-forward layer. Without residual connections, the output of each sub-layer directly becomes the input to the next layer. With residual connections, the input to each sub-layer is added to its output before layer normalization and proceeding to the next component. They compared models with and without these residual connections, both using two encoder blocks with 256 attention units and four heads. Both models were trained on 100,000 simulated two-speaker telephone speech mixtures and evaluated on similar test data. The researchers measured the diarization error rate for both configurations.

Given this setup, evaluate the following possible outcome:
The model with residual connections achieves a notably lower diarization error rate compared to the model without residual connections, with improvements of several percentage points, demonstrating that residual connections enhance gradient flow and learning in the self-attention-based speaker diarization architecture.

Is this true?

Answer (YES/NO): NO